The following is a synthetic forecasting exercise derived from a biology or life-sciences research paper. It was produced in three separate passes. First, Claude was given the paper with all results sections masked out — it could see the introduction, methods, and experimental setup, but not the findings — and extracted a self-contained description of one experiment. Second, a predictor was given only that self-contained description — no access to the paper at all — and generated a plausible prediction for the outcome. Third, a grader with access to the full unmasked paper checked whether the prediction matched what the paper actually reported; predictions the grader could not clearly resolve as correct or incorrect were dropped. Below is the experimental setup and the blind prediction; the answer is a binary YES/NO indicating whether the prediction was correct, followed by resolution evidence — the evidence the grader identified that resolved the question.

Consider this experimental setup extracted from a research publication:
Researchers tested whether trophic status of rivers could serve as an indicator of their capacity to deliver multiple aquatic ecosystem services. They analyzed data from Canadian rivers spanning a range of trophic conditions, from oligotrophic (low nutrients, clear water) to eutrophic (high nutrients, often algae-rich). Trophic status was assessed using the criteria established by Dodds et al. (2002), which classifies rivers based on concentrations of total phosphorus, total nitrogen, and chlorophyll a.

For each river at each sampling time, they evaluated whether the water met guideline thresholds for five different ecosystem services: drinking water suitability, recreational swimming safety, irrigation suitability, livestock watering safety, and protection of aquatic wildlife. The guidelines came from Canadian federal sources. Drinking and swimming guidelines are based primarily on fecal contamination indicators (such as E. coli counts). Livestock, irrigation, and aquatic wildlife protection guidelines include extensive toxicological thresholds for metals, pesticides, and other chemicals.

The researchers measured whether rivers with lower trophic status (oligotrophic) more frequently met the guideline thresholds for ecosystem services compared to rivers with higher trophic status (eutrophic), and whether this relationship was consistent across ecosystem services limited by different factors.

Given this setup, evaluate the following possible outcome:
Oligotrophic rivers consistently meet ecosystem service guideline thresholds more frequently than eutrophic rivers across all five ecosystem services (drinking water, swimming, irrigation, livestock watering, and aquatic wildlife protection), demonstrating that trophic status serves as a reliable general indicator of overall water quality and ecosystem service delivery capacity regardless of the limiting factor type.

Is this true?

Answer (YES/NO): NO